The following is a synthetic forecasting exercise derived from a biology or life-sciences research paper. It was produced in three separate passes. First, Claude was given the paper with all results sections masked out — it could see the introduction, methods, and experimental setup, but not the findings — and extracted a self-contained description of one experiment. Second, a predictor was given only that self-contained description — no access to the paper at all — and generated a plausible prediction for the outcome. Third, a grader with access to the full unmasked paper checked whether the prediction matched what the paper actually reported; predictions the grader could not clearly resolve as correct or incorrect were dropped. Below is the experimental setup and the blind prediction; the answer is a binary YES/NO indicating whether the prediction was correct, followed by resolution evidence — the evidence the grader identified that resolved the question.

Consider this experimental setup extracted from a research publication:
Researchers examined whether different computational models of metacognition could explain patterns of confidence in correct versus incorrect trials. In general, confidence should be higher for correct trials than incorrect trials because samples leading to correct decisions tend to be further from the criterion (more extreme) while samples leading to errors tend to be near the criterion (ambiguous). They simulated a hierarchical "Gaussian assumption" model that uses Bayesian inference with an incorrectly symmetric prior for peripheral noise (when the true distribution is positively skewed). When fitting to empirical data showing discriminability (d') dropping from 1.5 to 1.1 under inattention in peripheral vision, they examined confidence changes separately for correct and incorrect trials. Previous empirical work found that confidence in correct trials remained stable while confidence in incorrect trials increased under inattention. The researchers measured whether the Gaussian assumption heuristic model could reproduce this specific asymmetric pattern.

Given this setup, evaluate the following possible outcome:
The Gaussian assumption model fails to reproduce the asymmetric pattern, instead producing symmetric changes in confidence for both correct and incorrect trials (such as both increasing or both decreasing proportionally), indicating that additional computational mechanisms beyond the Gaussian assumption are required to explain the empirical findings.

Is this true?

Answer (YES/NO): NO